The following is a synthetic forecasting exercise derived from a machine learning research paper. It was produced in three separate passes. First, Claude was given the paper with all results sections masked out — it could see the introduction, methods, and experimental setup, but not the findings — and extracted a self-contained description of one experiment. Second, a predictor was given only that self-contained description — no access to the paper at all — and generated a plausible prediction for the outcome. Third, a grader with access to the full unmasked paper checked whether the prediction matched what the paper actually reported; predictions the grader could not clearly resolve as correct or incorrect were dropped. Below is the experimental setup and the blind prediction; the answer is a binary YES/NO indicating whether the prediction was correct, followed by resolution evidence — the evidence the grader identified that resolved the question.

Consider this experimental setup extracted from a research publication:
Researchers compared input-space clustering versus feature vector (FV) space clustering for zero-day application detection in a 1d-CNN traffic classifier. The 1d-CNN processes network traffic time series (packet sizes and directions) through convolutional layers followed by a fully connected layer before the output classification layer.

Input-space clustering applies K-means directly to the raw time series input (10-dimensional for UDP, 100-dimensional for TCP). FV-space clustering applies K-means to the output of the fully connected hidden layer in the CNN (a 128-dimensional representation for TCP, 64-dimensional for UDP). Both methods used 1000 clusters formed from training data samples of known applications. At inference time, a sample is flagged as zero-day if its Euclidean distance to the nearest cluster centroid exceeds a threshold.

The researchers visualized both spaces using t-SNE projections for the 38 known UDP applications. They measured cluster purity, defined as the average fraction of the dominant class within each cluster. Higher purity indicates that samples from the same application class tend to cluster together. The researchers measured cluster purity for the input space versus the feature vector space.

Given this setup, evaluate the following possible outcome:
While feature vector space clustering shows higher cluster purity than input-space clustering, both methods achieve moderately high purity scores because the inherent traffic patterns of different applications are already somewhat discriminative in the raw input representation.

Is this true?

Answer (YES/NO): YES